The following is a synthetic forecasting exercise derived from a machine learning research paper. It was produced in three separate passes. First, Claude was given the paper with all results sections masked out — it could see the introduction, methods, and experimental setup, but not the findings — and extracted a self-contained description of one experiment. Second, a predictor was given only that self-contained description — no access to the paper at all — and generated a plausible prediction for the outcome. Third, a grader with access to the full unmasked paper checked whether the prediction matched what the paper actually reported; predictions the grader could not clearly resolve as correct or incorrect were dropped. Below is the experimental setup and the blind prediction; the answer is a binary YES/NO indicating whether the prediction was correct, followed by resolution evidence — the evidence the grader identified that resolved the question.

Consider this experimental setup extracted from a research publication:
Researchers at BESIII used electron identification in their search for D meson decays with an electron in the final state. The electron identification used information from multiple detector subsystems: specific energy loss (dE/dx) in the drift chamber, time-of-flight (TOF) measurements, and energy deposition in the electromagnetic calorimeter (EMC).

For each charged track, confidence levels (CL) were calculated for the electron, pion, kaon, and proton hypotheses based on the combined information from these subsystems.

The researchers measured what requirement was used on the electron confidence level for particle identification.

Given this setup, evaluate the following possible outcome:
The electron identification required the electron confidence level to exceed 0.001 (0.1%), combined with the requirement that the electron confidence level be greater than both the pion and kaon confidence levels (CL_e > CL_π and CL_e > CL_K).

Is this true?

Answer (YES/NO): NO